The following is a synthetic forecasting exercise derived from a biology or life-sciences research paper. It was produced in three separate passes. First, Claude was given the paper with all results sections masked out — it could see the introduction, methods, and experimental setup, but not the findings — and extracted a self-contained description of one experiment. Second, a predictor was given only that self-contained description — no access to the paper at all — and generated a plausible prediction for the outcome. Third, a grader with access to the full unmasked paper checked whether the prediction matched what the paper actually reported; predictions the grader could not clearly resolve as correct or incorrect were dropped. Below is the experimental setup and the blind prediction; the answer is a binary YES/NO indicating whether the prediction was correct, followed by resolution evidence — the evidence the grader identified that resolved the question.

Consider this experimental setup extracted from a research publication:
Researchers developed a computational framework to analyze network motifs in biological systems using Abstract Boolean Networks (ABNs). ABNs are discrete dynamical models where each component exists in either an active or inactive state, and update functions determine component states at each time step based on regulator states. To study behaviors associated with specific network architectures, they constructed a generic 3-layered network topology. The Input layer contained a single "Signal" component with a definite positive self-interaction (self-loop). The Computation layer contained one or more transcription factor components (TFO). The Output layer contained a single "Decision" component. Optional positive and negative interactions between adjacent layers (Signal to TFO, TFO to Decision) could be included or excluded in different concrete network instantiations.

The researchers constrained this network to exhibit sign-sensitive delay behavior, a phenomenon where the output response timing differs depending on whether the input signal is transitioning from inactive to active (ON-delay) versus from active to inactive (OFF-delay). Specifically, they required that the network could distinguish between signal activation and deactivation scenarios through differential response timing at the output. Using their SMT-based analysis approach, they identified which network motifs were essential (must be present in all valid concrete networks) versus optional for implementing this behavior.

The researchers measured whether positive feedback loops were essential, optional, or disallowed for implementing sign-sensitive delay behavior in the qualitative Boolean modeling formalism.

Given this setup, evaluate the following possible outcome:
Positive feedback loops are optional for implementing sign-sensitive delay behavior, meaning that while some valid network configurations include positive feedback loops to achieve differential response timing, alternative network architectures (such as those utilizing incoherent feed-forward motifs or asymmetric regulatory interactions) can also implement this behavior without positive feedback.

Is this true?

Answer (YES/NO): NO